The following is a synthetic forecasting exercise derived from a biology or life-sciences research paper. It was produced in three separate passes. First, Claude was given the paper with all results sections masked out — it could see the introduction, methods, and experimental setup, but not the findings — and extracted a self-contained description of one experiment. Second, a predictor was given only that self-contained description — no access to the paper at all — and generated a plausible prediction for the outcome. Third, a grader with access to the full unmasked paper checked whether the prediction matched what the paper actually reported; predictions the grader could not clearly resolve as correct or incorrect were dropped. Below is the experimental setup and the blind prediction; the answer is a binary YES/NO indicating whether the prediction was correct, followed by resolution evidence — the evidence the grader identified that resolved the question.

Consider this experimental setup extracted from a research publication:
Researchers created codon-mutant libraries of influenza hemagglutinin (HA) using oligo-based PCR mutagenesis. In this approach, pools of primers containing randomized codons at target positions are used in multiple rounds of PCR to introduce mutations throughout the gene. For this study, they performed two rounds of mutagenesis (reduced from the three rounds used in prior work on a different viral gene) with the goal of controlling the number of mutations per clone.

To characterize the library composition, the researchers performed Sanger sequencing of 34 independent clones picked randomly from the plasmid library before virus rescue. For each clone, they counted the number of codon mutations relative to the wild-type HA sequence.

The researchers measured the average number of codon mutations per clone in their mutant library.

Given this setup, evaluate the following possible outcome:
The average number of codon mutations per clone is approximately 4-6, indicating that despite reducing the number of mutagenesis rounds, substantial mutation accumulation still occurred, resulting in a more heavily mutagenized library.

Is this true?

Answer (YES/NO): NO